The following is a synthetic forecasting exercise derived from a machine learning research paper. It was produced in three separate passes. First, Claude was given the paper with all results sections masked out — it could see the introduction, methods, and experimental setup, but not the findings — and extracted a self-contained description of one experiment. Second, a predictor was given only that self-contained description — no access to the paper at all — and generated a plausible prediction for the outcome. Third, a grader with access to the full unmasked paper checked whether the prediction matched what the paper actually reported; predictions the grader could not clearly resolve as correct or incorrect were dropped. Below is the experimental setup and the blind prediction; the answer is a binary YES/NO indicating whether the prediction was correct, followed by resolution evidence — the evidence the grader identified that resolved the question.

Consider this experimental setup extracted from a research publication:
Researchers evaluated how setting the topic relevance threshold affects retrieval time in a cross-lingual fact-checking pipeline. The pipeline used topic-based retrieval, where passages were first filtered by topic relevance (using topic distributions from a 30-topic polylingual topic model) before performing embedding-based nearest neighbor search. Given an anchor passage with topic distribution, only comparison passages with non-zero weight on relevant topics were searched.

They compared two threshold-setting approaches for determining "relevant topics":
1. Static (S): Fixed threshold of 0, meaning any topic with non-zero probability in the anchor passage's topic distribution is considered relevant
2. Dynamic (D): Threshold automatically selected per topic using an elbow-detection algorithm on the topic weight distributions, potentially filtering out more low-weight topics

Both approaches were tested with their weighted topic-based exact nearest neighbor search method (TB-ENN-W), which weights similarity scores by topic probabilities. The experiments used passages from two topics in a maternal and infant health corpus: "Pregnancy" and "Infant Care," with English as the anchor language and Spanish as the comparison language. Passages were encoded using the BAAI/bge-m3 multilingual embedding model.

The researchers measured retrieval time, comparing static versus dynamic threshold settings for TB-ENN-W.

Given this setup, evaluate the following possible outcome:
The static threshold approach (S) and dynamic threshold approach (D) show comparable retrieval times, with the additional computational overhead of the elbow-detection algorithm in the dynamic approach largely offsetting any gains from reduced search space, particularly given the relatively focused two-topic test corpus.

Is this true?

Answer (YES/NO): NO